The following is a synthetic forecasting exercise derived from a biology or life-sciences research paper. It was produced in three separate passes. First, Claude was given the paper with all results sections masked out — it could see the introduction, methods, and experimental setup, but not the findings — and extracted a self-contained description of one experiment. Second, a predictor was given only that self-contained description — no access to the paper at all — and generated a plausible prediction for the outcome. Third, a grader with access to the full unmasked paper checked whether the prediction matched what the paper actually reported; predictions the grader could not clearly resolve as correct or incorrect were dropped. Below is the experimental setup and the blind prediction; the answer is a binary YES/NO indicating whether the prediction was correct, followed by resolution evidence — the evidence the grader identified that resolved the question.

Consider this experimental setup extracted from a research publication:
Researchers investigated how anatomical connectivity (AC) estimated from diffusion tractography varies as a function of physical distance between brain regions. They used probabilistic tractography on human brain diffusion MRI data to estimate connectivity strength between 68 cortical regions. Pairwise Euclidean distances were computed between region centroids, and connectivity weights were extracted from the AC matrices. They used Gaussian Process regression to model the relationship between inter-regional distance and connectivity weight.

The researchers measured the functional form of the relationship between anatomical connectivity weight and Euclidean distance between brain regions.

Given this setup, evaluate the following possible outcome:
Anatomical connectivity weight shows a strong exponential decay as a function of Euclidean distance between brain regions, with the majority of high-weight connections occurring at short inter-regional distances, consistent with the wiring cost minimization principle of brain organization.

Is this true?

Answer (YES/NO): YES